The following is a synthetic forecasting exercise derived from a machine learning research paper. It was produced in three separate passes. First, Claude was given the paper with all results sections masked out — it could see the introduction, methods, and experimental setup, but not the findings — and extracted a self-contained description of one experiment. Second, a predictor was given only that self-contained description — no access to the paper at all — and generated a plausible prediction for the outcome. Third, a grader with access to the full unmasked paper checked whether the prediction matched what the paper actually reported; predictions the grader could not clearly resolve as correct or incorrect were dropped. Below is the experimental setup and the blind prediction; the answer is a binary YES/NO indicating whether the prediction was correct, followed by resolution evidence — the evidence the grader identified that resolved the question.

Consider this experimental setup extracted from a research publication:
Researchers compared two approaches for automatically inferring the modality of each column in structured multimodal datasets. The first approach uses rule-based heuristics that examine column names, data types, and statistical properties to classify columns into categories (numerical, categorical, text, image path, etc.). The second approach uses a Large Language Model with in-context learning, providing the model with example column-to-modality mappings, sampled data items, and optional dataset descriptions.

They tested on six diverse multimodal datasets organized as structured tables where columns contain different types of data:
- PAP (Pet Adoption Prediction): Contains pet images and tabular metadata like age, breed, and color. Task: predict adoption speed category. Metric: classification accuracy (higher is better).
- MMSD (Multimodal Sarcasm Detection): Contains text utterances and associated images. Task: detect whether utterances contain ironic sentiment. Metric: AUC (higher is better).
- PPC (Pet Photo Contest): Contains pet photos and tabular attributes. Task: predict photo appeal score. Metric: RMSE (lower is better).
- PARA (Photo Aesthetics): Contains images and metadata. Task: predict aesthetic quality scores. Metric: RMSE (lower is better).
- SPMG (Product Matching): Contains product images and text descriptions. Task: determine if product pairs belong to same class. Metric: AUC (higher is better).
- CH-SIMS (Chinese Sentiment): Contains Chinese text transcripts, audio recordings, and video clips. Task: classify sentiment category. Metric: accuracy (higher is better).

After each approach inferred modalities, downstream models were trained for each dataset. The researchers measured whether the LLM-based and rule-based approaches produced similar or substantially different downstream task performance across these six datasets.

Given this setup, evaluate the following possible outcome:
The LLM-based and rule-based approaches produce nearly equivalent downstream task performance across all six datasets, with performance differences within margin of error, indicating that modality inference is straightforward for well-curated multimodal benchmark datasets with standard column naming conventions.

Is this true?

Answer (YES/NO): NO